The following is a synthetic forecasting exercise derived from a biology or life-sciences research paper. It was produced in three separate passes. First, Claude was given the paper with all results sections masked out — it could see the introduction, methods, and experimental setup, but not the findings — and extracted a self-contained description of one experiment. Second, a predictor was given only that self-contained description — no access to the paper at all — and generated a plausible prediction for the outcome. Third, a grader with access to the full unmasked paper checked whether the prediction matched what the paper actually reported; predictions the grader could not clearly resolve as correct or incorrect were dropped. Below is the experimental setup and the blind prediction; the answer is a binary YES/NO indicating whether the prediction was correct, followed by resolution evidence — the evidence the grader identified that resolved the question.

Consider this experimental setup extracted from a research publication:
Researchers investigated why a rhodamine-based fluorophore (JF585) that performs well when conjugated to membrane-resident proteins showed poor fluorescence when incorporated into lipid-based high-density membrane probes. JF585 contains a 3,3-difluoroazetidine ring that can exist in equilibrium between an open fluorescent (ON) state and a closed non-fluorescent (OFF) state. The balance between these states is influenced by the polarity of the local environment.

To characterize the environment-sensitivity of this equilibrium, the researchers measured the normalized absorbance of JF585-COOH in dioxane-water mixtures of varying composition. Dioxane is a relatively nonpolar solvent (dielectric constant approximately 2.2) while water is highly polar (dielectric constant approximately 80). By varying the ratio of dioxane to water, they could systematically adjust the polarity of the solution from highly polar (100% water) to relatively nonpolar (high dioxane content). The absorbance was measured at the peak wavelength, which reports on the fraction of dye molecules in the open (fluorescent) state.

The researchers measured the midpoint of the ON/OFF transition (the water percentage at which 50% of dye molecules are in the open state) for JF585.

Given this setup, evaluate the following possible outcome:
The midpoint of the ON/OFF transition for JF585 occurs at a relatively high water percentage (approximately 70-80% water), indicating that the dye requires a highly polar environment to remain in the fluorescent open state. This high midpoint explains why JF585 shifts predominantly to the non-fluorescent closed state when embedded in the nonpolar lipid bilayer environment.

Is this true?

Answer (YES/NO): NO